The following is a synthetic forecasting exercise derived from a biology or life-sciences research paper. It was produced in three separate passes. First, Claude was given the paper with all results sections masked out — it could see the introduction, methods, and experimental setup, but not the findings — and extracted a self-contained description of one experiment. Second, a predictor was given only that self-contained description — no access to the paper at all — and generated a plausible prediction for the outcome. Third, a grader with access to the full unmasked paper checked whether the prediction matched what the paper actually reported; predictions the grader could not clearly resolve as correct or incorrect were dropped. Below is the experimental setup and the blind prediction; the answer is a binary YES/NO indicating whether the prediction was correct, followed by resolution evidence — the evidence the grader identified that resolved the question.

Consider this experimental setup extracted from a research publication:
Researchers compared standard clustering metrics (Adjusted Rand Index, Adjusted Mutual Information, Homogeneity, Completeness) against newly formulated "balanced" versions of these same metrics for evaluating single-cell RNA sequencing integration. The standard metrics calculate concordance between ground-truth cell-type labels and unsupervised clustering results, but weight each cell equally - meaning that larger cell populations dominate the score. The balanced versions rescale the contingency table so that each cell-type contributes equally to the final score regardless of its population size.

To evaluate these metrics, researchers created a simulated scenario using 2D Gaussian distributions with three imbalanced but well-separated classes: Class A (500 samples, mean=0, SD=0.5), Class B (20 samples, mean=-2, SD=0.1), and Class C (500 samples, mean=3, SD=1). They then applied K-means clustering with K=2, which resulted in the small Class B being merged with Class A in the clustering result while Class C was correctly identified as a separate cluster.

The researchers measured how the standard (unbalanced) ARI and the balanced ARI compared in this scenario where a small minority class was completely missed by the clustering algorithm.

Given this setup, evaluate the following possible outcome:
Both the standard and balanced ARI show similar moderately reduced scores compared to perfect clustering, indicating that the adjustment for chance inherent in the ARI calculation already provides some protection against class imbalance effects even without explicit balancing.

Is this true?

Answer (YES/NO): NO